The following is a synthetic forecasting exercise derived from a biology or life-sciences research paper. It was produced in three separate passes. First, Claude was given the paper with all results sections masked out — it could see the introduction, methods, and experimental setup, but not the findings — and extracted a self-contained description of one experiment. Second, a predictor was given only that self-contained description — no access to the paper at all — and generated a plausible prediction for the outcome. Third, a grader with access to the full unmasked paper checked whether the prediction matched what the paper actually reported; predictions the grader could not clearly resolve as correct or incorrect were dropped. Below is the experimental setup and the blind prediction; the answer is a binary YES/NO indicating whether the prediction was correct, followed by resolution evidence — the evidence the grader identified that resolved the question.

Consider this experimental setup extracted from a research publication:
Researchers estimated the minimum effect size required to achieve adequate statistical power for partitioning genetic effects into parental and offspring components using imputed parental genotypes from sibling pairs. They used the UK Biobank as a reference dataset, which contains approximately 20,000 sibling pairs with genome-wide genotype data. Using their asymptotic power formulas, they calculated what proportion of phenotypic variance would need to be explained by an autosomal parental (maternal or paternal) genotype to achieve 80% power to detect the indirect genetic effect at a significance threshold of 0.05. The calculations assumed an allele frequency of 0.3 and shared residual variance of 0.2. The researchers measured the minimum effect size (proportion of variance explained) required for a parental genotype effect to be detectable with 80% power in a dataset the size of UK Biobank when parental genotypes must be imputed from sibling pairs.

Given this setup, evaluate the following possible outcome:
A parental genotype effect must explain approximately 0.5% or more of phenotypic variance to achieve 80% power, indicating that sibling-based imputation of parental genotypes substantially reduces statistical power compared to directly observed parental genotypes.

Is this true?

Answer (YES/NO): NO